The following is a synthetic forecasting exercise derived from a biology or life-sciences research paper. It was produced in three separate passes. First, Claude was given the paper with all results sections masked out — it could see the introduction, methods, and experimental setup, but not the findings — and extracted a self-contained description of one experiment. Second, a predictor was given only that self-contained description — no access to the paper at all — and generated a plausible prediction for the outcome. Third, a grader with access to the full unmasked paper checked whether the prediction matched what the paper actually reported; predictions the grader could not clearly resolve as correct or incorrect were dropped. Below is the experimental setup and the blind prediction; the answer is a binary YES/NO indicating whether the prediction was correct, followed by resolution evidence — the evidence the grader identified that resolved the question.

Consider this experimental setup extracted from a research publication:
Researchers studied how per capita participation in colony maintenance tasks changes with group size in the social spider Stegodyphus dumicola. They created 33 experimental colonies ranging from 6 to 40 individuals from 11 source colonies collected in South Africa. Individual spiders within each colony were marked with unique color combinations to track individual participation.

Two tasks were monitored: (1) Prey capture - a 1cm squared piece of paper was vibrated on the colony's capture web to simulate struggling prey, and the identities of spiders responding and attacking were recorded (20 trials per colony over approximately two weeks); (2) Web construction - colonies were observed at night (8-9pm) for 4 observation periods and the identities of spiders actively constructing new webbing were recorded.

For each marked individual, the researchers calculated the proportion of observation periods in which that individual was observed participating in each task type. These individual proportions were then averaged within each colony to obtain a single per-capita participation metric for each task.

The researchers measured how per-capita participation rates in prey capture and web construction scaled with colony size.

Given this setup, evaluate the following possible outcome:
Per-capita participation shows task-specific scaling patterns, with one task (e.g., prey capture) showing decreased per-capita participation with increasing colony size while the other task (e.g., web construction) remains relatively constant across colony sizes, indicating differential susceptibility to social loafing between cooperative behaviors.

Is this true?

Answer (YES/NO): YES